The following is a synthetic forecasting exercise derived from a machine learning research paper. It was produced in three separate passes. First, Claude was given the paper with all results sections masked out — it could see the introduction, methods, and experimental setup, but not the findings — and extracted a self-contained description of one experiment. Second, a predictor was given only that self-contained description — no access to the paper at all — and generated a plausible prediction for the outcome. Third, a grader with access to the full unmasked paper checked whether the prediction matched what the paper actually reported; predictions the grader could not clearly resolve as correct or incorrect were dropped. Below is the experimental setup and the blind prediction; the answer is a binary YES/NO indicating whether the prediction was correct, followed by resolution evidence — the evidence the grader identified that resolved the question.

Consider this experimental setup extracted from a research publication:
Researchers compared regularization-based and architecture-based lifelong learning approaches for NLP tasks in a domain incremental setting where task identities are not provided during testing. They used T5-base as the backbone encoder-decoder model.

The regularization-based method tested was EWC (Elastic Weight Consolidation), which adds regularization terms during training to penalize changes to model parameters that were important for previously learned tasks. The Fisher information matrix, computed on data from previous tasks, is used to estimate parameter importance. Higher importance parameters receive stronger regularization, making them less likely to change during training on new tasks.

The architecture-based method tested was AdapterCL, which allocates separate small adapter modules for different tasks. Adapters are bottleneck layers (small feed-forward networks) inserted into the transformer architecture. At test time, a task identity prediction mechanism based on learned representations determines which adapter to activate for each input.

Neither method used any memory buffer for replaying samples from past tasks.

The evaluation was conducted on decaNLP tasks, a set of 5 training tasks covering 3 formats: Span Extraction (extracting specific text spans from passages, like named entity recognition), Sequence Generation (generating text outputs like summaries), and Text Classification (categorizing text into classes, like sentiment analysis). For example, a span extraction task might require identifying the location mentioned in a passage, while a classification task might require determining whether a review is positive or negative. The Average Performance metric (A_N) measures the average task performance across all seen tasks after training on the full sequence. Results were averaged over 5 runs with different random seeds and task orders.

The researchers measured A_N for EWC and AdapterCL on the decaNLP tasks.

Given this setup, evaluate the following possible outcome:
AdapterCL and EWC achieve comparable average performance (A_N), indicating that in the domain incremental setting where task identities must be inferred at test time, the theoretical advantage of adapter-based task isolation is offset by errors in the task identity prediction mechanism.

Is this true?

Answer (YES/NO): YES